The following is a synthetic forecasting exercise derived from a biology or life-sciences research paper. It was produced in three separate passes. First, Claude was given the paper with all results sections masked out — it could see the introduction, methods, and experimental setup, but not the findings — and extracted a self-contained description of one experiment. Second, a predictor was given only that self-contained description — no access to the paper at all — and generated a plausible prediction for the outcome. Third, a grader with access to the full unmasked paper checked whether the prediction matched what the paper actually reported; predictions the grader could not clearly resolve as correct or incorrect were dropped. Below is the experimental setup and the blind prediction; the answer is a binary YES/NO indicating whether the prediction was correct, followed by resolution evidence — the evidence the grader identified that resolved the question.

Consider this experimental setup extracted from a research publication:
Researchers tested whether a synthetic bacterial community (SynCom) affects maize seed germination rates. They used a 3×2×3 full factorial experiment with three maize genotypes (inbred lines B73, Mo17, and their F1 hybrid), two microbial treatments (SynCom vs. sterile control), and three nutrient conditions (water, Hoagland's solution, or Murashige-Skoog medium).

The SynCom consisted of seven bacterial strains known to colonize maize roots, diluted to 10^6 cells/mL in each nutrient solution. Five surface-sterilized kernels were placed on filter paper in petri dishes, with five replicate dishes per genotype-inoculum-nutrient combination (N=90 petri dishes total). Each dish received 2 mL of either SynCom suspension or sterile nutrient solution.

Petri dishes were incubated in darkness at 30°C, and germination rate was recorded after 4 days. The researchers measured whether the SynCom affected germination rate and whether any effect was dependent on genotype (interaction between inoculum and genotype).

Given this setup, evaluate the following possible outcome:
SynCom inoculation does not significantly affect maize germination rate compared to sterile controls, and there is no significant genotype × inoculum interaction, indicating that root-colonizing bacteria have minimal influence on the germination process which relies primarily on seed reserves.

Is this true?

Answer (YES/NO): NO